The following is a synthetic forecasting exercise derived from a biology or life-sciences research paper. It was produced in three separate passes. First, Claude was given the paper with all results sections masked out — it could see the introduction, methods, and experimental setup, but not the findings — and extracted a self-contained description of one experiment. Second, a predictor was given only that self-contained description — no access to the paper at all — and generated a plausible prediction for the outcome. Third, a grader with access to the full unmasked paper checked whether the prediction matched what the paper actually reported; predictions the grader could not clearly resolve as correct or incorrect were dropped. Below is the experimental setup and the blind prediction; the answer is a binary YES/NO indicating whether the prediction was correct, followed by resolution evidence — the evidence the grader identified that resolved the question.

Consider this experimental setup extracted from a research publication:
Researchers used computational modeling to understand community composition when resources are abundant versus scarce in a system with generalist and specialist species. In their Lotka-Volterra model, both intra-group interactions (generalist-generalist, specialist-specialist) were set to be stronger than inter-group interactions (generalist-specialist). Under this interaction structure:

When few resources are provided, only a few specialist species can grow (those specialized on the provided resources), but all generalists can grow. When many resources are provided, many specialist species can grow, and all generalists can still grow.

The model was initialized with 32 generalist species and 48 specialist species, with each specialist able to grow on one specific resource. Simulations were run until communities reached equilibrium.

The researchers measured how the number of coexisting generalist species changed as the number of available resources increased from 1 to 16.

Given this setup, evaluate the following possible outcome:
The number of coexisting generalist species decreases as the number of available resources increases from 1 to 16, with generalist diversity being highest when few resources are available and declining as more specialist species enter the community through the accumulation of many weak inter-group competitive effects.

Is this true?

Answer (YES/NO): NO